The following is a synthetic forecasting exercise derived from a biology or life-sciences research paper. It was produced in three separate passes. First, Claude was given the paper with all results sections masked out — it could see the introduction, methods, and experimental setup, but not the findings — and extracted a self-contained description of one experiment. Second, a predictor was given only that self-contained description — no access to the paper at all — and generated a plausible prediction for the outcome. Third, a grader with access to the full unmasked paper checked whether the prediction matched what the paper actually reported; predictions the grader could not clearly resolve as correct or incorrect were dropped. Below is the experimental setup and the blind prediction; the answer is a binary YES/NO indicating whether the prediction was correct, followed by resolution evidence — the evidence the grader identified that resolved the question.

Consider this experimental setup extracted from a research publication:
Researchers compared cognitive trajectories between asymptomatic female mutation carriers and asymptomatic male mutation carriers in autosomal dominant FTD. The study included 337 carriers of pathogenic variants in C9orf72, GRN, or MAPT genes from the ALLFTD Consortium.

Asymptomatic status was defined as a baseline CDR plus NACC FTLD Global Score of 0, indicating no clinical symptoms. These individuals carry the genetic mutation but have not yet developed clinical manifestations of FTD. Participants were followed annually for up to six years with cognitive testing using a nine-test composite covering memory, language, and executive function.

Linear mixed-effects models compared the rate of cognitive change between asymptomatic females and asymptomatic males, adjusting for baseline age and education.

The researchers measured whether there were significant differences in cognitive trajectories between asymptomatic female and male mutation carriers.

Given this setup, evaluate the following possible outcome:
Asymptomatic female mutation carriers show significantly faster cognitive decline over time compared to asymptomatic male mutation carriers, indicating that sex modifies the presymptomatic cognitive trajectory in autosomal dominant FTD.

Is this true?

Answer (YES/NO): NO